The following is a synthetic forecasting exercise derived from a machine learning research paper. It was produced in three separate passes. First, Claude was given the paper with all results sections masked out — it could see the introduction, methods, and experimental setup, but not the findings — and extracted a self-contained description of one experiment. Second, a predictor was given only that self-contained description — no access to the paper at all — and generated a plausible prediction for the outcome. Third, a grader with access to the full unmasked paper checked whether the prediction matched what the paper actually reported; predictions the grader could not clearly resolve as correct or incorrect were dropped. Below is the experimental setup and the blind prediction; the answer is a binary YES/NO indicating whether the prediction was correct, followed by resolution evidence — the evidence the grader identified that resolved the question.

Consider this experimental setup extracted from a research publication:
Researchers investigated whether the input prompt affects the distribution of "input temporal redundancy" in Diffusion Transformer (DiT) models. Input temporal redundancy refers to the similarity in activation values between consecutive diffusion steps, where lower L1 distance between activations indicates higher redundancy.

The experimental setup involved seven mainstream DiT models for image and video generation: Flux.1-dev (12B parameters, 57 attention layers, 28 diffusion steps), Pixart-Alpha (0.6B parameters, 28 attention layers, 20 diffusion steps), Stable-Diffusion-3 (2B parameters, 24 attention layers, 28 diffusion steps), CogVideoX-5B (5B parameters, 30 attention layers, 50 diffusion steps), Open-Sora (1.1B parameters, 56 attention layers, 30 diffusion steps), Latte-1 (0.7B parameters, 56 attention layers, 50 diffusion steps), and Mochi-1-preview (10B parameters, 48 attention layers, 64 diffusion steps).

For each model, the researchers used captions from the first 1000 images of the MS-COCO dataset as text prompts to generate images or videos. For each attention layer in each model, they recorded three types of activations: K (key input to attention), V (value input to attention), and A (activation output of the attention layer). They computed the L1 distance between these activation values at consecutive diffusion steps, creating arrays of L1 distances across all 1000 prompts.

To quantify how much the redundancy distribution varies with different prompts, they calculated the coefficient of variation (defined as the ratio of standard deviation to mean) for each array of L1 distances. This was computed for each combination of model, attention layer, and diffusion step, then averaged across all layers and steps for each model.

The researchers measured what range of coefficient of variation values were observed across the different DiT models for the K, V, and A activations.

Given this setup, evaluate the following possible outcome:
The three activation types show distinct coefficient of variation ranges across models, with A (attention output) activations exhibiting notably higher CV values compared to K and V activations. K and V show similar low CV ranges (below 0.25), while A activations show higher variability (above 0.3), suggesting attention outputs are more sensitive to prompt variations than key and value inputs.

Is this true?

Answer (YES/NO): NO